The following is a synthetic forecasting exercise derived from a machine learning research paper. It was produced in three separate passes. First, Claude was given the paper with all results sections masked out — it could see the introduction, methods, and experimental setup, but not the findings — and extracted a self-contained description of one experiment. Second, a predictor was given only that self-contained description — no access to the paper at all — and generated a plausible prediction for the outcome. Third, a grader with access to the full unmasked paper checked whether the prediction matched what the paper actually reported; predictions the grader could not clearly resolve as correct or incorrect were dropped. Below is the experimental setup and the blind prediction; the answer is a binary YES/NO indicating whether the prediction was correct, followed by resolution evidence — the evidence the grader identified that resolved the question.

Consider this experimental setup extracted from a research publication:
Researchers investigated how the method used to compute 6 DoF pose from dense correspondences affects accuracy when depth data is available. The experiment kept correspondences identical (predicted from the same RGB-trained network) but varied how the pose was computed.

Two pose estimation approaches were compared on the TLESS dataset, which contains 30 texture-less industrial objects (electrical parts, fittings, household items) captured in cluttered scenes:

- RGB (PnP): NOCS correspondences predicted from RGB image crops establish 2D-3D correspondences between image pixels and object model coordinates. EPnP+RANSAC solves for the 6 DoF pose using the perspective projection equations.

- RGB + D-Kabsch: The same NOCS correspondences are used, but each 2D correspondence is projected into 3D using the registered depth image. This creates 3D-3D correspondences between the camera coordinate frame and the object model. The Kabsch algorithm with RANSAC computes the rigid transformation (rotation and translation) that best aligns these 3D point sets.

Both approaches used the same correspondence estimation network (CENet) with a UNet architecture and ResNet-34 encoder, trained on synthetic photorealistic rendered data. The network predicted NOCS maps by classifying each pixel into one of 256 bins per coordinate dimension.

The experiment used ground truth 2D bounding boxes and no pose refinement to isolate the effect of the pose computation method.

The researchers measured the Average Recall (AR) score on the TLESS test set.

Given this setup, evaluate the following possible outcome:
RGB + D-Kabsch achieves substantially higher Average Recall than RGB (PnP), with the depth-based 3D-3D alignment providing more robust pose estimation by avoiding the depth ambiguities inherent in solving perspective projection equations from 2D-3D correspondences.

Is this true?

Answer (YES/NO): YES